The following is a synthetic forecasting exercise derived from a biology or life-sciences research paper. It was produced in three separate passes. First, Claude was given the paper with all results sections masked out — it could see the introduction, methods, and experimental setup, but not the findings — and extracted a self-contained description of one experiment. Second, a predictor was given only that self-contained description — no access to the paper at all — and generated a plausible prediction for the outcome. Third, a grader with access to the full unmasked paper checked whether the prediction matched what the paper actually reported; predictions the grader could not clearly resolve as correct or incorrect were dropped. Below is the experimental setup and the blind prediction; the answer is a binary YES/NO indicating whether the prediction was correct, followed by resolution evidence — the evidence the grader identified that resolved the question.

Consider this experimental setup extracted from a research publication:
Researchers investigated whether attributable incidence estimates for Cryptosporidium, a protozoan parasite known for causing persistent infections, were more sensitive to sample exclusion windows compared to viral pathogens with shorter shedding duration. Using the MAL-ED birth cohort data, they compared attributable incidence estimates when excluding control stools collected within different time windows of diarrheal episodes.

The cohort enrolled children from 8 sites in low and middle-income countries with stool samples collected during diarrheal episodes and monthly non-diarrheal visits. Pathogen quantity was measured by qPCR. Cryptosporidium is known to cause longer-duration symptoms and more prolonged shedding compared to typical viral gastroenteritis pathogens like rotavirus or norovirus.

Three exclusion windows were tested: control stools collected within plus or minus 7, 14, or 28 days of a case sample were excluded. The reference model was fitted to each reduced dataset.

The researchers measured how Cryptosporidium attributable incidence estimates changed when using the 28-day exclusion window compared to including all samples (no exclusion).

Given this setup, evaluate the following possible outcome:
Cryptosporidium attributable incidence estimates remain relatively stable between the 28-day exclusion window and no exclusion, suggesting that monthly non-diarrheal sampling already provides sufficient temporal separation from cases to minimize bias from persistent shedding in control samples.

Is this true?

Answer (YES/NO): NO